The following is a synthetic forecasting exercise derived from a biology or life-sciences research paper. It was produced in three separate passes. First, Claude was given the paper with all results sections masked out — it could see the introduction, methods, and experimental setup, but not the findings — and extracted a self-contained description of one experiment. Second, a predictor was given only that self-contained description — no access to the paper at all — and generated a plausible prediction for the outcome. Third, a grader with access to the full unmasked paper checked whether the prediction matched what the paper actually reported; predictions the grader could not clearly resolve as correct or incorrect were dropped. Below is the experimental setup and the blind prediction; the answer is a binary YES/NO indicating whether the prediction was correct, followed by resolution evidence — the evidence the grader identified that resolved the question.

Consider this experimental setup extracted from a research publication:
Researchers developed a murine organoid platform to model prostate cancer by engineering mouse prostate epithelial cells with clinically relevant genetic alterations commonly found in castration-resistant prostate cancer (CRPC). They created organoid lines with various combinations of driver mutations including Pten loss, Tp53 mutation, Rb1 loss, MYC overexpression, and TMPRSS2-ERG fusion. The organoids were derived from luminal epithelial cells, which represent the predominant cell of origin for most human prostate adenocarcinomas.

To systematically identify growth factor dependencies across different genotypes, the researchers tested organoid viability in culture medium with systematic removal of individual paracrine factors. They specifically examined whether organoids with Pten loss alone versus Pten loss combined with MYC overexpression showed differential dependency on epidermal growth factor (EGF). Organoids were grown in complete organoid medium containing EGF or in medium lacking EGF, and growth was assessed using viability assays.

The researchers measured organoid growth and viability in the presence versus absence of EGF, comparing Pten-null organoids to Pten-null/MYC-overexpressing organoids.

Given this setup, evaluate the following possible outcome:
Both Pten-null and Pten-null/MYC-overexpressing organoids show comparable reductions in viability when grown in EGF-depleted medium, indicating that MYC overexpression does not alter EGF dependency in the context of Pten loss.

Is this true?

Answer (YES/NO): NO